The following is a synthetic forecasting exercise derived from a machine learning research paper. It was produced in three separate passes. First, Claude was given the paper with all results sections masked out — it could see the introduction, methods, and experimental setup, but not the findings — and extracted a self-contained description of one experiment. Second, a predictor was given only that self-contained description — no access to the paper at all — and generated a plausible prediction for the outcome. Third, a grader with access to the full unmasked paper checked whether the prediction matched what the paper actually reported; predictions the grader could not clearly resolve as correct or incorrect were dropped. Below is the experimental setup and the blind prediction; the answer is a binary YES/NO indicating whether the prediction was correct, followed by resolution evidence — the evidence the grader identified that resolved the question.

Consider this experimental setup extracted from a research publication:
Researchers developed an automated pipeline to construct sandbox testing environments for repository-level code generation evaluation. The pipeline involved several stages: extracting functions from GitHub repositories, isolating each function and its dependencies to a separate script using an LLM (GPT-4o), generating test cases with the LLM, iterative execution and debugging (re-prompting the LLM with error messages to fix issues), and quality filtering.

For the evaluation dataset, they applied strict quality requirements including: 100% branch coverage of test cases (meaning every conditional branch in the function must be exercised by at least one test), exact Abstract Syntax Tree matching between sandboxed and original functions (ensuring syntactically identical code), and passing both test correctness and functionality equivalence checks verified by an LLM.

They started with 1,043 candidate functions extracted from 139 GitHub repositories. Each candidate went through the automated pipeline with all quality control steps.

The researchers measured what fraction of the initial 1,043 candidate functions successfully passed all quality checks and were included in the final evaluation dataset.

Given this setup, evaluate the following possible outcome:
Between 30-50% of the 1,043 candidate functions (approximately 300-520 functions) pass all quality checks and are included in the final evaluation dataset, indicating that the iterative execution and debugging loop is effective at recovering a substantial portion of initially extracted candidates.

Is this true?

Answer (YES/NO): NO